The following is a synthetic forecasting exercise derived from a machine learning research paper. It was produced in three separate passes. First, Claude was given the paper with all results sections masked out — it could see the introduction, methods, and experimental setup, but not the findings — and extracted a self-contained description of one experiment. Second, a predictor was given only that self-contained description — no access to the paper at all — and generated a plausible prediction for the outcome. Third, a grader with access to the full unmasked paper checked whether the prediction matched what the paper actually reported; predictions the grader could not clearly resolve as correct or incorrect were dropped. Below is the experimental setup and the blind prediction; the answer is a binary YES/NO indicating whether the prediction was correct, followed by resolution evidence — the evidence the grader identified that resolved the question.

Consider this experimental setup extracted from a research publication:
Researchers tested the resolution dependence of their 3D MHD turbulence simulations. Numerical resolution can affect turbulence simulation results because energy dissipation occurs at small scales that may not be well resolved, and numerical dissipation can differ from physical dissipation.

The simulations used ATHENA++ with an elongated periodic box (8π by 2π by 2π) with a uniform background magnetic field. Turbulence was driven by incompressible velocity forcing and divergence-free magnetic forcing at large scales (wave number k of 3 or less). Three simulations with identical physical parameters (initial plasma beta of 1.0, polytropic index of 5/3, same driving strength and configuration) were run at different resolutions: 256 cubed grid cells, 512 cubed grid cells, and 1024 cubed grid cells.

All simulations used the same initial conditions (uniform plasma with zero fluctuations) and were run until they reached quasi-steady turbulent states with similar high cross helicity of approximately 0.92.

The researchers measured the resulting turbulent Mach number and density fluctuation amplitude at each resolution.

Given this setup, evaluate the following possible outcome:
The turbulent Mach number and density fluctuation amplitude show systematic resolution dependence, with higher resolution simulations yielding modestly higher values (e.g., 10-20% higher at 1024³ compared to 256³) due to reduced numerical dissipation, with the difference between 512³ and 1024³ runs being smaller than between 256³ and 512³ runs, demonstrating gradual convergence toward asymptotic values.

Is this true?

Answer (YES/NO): NO